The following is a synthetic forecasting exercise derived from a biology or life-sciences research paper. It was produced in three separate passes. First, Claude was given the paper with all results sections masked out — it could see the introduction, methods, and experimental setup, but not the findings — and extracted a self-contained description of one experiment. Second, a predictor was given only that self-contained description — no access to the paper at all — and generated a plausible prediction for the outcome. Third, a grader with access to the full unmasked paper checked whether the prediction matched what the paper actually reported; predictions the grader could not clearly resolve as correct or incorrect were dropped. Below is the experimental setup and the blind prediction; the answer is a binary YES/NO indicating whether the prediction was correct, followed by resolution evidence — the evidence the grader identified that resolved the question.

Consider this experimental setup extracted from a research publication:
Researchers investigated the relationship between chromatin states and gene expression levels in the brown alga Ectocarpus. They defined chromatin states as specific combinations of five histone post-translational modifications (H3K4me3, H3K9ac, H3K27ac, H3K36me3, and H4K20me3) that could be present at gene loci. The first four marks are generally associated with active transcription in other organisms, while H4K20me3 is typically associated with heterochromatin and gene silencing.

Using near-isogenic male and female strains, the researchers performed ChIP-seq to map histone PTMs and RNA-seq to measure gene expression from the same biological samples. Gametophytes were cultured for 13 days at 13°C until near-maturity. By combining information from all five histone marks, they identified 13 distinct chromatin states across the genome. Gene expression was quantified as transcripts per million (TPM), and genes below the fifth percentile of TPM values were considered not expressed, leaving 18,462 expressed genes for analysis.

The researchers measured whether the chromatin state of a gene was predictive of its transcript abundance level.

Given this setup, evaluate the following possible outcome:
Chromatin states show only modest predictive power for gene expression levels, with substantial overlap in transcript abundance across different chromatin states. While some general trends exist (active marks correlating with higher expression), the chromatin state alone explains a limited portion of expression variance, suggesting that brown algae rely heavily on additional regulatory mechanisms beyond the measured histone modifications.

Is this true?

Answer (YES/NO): NO